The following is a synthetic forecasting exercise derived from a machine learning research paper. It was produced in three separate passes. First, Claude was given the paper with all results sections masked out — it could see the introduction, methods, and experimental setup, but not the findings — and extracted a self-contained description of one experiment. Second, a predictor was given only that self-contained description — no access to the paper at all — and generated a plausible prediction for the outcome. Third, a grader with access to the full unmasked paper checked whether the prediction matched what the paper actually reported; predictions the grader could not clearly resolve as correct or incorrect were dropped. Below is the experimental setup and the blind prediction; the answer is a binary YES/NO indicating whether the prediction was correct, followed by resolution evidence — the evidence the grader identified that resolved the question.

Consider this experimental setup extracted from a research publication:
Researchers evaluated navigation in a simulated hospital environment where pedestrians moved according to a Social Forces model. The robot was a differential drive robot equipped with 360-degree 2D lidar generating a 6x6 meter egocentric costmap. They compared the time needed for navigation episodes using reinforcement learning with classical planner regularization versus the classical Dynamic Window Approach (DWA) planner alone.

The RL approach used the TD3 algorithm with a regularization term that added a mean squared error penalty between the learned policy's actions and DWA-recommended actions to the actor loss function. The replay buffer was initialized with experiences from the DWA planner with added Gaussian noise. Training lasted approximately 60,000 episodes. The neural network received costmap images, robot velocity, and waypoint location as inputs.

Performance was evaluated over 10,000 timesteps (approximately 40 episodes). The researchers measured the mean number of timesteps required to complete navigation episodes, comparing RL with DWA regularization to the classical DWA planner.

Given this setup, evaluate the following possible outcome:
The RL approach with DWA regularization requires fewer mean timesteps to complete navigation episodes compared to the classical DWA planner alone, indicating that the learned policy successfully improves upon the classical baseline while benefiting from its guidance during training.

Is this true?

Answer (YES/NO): NO